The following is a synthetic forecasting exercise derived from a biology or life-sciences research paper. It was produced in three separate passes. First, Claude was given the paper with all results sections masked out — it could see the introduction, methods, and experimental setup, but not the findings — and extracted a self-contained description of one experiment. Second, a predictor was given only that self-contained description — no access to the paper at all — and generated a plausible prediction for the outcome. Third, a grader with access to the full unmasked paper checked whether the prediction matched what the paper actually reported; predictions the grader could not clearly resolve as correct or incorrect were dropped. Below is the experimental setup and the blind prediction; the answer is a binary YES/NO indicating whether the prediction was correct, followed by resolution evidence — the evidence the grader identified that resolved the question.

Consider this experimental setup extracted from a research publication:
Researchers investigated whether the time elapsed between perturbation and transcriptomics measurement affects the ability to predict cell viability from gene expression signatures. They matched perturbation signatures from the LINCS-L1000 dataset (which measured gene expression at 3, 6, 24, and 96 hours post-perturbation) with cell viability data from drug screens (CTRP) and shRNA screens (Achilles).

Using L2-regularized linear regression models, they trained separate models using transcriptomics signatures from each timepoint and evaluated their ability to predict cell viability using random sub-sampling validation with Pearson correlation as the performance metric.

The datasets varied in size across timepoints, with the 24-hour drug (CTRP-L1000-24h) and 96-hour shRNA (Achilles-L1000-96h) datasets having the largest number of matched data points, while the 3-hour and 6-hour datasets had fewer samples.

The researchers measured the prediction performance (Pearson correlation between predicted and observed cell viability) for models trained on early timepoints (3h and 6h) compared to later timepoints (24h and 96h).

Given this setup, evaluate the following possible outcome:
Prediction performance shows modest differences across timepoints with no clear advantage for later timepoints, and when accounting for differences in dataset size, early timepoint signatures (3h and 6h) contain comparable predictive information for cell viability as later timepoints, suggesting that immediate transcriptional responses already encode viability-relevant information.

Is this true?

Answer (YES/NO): NO